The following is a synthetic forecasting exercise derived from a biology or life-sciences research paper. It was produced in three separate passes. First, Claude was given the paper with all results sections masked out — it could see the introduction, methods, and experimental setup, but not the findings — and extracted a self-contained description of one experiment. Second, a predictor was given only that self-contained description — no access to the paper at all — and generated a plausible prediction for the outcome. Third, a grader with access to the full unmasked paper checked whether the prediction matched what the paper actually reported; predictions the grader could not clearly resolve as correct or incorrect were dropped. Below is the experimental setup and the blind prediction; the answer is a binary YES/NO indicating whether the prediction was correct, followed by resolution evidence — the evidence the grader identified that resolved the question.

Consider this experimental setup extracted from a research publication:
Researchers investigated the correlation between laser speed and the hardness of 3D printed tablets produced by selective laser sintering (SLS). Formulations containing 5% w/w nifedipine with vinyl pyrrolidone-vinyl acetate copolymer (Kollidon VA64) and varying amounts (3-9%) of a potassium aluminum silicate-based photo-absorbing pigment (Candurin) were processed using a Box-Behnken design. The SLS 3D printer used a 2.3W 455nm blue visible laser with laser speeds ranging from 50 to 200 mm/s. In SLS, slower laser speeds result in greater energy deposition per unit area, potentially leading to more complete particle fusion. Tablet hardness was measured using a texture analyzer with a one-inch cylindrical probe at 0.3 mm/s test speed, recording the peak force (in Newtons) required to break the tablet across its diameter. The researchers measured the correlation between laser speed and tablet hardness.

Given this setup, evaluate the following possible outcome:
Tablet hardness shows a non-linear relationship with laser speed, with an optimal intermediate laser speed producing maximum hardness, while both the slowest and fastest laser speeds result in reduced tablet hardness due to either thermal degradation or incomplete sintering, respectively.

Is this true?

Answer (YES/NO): NO